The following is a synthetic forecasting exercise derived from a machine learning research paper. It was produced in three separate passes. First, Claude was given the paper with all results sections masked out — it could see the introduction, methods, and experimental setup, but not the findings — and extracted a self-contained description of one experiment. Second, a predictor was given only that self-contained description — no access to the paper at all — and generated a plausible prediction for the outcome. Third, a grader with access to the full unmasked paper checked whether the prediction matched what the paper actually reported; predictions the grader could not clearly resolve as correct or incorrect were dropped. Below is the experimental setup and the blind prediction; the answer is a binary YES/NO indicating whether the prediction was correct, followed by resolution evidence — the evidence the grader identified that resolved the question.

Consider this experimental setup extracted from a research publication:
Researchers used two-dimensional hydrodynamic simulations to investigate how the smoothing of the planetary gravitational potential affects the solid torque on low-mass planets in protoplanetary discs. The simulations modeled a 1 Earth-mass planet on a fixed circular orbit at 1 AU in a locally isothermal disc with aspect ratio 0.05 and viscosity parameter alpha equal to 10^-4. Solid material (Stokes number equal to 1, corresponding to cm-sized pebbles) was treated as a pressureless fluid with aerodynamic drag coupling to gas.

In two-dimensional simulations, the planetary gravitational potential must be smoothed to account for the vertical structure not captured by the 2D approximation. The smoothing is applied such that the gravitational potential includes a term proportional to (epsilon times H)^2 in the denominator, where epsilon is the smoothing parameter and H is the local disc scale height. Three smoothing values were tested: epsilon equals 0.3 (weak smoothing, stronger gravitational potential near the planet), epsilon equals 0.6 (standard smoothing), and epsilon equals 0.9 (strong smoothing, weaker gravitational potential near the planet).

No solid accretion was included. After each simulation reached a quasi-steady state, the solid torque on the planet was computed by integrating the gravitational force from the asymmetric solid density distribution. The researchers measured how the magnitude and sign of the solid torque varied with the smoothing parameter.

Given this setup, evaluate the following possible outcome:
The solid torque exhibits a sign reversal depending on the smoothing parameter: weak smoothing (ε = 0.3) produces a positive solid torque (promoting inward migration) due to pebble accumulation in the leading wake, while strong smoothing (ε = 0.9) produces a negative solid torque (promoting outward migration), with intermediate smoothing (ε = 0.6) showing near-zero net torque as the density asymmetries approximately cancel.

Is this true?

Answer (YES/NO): NO